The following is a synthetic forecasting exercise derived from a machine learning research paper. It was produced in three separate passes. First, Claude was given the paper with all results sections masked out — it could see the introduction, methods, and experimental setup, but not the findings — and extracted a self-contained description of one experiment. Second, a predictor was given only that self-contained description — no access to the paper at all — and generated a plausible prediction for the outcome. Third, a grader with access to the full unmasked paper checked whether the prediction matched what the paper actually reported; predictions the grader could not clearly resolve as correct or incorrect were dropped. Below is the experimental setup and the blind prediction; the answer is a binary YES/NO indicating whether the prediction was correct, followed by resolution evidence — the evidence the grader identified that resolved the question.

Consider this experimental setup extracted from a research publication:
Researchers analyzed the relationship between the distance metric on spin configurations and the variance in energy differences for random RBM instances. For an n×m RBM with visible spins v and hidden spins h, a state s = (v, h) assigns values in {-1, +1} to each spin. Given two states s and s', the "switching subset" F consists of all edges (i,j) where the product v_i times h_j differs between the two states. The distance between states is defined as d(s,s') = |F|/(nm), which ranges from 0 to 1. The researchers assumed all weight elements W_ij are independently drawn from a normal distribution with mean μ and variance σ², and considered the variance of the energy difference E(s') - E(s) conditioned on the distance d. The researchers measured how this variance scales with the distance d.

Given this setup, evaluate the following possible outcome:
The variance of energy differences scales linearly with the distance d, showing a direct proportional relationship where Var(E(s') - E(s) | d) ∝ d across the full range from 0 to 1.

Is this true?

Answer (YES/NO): YES